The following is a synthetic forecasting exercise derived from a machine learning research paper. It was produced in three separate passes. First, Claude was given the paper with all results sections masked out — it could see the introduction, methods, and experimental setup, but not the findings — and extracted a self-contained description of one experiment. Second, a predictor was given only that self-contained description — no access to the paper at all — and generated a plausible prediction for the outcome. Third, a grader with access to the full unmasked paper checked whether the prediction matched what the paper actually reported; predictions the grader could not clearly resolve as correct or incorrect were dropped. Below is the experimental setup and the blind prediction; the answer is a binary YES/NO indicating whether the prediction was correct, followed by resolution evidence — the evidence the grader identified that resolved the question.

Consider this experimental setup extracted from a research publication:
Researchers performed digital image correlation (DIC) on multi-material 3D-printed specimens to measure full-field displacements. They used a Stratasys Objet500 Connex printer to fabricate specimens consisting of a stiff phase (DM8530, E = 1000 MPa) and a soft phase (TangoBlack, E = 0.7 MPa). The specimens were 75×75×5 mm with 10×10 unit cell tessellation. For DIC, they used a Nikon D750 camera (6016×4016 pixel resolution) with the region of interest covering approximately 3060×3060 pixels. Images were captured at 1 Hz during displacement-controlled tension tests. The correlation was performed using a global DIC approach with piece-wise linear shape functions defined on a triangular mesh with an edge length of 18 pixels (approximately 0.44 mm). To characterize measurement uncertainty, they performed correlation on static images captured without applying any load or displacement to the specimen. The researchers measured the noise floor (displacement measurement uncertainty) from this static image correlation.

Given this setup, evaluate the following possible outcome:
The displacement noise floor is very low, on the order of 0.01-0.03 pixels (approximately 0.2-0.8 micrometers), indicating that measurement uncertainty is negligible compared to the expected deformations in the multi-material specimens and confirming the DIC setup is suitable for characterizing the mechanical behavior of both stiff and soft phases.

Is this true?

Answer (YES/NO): NO